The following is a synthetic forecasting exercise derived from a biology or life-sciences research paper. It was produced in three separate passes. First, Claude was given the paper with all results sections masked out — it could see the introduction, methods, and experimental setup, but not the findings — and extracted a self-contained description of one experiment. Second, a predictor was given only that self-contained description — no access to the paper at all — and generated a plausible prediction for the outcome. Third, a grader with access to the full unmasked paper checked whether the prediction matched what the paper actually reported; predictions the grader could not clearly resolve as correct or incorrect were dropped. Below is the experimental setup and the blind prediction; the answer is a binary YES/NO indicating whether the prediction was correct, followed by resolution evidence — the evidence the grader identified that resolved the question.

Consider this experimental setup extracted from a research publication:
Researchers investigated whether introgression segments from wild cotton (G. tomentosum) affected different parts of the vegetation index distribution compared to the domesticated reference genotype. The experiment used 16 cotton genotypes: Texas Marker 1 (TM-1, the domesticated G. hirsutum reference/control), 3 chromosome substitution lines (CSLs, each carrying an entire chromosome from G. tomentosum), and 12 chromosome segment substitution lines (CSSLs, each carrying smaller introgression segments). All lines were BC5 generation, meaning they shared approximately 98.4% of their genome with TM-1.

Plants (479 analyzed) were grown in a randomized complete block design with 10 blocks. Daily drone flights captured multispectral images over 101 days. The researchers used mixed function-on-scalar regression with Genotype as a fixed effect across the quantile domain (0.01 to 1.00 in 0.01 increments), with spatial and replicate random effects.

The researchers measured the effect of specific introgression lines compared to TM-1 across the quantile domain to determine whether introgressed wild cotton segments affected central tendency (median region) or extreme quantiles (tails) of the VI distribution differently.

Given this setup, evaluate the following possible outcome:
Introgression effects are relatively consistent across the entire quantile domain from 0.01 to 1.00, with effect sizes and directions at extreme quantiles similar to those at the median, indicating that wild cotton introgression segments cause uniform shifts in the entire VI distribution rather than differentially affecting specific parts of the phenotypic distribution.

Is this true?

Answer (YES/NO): NO